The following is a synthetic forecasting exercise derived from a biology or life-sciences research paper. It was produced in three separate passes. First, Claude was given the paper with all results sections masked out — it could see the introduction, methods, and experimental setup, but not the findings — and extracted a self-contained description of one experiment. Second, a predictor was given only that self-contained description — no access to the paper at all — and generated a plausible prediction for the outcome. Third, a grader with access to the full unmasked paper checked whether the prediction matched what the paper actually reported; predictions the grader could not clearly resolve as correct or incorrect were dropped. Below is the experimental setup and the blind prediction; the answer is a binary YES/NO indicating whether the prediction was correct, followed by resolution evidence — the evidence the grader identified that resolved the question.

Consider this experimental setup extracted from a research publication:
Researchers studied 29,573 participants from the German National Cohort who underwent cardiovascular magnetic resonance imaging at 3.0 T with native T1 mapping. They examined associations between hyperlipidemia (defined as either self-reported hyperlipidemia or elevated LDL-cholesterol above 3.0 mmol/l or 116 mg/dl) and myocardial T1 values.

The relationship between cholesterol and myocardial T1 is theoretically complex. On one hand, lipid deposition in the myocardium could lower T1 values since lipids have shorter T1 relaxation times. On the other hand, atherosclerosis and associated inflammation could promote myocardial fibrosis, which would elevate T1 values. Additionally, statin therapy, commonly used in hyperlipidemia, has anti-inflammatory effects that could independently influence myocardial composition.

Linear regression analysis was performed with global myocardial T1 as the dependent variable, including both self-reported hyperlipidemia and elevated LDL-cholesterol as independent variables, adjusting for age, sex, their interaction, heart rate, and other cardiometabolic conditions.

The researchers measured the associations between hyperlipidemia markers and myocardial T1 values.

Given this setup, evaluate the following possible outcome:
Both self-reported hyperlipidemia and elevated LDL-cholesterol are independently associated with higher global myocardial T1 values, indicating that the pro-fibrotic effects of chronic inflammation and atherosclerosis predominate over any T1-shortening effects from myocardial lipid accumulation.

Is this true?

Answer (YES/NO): NO